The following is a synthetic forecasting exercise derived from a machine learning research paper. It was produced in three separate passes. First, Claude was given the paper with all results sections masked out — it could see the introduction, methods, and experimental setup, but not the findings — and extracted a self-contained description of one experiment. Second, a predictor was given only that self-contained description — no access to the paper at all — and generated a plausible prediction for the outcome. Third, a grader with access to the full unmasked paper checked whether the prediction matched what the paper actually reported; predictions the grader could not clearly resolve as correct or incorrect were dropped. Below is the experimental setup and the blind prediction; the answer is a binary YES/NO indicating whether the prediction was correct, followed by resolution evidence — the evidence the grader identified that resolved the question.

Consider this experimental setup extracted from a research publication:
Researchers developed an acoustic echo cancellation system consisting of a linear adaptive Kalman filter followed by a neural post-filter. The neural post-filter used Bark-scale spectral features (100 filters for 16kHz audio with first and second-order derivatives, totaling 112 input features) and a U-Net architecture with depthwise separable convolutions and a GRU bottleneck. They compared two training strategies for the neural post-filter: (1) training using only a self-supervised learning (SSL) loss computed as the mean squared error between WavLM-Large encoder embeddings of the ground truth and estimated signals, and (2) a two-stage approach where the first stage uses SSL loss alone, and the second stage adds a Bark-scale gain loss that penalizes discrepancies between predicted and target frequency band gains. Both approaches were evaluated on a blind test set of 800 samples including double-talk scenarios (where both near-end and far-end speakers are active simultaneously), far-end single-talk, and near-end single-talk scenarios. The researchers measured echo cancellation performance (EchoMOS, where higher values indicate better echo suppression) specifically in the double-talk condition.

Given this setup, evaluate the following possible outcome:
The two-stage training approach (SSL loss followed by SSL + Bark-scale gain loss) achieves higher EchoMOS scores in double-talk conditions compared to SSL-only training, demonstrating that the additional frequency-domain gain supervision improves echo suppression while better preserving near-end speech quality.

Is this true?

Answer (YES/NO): NO